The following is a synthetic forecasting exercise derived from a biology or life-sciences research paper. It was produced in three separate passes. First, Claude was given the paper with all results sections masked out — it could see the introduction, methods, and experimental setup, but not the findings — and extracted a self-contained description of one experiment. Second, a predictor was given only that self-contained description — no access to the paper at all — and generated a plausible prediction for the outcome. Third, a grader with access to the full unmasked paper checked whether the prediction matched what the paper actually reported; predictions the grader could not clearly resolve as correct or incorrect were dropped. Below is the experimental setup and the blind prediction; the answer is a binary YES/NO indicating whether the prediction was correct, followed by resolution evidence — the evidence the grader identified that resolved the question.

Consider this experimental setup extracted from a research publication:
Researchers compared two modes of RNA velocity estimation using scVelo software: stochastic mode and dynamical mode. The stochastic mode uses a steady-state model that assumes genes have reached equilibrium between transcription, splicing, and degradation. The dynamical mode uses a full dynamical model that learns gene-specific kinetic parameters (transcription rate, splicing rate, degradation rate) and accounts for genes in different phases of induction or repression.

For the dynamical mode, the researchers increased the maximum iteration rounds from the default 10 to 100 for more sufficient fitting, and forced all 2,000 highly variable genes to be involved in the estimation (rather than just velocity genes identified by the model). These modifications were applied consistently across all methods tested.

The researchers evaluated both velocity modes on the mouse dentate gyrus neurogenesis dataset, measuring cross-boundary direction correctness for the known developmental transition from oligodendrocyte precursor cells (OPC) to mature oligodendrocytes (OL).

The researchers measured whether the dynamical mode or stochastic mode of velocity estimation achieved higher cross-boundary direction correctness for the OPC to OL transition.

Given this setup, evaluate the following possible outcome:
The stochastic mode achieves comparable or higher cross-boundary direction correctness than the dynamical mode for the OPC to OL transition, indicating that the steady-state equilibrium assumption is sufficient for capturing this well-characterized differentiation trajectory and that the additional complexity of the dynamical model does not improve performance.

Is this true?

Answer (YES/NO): NO